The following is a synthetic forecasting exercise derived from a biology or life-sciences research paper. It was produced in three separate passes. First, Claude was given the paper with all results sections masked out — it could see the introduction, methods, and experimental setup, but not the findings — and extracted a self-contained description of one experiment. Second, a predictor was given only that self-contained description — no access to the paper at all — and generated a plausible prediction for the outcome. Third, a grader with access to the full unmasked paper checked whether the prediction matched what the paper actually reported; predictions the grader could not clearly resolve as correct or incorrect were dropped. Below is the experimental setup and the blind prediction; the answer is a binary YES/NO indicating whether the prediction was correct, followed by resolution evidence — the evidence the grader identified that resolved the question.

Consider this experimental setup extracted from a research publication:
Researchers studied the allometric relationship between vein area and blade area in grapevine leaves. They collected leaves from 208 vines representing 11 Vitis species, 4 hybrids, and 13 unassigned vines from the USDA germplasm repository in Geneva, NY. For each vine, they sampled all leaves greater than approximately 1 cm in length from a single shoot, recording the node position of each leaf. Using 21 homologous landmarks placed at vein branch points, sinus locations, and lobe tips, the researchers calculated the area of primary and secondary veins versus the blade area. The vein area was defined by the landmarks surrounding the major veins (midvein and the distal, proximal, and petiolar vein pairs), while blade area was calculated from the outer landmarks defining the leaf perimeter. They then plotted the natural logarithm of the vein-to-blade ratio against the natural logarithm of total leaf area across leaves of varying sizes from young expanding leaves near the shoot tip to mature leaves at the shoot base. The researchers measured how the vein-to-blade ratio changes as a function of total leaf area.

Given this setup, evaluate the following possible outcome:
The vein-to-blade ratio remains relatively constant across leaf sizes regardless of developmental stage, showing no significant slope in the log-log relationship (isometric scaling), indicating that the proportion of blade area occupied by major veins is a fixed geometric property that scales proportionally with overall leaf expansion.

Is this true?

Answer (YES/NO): NO